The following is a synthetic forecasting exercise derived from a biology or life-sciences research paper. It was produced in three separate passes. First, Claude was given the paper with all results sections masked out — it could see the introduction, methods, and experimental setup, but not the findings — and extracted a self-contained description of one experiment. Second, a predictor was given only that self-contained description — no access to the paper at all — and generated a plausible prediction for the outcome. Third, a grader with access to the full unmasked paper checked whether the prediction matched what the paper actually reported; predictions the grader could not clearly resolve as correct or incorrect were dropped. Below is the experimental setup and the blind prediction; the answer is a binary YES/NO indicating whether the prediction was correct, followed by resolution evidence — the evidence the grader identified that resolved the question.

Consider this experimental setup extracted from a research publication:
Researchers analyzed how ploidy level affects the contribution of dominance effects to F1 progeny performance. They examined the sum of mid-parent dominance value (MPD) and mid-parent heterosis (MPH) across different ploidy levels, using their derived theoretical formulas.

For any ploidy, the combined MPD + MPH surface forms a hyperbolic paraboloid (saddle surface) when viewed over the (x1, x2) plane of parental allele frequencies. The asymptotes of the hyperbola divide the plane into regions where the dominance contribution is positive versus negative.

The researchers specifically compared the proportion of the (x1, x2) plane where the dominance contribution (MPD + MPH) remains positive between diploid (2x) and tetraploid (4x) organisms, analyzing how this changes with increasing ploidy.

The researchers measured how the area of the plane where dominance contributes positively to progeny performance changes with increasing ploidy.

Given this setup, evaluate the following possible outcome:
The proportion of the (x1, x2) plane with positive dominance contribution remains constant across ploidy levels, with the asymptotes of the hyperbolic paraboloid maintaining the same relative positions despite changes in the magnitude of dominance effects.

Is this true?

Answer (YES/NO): NO